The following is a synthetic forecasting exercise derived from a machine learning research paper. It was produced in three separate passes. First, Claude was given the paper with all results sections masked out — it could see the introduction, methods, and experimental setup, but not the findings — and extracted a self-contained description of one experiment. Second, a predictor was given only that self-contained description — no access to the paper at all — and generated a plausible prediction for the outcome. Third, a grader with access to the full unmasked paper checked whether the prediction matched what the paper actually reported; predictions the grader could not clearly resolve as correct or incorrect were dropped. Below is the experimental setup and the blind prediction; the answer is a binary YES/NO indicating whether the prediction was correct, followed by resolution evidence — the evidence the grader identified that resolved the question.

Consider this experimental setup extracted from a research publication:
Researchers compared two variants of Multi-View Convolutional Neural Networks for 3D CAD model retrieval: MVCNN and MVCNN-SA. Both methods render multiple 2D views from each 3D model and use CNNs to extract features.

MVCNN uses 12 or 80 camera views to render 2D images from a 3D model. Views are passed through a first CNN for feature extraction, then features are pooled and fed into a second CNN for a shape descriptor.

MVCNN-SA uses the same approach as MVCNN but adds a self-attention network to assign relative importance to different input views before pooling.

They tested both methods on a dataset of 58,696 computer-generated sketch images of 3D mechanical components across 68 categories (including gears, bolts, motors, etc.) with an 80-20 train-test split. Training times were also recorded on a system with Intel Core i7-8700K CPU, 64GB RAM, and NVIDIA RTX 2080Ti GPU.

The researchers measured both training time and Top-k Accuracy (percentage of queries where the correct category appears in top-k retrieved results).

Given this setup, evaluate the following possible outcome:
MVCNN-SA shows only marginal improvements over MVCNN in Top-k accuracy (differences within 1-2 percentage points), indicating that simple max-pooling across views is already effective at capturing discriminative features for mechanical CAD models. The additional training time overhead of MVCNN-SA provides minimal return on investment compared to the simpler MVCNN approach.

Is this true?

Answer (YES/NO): NO